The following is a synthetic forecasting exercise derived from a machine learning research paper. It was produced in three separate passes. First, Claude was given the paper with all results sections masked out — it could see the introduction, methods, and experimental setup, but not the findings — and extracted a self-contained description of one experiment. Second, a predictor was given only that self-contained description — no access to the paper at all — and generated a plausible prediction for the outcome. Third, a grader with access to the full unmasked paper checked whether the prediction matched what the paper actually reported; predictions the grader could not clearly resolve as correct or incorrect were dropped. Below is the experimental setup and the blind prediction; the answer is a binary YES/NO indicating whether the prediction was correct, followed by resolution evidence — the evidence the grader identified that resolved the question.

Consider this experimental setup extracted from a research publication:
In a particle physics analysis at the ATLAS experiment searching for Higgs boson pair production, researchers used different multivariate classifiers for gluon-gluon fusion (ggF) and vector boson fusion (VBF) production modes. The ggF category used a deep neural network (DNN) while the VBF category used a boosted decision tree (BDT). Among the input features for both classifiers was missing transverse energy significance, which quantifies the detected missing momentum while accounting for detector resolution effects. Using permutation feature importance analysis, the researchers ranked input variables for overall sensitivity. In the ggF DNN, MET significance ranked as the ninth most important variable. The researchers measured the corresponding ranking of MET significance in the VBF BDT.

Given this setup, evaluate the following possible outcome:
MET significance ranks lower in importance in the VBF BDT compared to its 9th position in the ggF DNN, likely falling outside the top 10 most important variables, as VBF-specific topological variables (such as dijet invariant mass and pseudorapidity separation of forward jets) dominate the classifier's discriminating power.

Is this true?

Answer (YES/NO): YES